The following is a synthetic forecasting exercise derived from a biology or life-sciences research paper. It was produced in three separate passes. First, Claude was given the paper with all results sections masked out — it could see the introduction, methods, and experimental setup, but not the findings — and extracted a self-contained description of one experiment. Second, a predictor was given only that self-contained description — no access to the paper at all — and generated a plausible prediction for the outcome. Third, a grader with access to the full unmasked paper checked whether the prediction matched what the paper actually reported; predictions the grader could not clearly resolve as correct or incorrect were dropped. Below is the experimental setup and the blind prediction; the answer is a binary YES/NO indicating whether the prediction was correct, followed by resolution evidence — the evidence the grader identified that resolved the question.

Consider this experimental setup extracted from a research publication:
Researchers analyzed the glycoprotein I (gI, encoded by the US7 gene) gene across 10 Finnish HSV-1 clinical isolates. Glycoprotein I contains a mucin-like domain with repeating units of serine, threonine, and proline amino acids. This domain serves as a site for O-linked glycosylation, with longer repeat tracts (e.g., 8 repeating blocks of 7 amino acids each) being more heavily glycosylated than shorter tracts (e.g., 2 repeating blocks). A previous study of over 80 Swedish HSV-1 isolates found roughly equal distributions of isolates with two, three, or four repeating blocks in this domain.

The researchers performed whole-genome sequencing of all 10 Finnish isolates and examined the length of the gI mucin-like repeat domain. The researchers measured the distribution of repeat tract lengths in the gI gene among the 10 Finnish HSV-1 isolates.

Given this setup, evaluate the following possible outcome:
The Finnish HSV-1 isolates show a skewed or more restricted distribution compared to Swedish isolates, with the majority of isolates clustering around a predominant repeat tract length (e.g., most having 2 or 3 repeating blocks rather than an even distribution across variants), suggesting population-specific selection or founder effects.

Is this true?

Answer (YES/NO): NO